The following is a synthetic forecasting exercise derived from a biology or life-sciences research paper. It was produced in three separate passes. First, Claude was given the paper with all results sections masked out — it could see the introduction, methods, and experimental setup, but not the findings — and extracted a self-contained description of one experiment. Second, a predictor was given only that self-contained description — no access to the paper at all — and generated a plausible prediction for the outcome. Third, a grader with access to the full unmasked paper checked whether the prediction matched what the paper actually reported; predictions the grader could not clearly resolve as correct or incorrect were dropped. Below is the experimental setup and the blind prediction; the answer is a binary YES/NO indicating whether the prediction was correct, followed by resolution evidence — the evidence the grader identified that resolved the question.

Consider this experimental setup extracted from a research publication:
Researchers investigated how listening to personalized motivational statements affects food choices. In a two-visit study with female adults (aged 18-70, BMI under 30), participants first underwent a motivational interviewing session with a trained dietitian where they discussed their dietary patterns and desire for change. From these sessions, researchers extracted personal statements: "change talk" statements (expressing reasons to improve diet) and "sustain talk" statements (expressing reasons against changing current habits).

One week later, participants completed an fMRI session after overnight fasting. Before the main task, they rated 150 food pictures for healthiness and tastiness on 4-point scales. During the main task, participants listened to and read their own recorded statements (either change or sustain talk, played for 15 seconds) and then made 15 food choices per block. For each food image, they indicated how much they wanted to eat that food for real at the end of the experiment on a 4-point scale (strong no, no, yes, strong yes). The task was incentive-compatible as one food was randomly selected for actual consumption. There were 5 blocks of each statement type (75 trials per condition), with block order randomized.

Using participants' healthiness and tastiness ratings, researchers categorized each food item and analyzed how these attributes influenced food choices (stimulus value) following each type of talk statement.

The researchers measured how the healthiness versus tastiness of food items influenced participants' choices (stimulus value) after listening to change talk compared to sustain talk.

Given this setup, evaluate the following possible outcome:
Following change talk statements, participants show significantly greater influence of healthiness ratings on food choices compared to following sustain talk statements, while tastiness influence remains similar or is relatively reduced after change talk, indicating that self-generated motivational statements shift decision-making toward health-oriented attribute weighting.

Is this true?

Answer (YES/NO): YES